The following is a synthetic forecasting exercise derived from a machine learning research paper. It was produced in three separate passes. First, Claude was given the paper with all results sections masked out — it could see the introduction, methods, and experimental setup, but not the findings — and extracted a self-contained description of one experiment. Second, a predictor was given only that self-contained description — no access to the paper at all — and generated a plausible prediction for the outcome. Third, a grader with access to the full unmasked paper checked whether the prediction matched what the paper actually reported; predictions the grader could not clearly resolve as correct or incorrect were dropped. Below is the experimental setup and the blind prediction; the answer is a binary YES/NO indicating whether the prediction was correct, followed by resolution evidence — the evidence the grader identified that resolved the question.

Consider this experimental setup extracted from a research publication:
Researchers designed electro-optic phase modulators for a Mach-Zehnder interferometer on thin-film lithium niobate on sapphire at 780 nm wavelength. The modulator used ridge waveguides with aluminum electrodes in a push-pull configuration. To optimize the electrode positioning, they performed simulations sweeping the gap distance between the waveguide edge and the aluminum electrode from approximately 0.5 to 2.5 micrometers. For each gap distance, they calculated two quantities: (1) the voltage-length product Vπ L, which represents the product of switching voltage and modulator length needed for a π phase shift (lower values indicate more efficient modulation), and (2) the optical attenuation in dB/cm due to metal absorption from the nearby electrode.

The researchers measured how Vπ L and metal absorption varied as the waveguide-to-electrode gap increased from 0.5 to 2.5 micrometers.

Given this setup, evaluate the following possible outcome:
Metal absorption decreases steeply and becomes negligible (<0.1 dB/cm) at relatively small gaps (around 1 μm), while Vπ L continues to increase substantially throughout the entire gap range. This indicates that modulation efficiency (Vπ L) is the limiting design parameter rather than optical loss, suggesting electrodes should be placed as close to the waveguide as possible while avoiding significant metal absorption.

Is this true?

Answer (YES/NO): YES